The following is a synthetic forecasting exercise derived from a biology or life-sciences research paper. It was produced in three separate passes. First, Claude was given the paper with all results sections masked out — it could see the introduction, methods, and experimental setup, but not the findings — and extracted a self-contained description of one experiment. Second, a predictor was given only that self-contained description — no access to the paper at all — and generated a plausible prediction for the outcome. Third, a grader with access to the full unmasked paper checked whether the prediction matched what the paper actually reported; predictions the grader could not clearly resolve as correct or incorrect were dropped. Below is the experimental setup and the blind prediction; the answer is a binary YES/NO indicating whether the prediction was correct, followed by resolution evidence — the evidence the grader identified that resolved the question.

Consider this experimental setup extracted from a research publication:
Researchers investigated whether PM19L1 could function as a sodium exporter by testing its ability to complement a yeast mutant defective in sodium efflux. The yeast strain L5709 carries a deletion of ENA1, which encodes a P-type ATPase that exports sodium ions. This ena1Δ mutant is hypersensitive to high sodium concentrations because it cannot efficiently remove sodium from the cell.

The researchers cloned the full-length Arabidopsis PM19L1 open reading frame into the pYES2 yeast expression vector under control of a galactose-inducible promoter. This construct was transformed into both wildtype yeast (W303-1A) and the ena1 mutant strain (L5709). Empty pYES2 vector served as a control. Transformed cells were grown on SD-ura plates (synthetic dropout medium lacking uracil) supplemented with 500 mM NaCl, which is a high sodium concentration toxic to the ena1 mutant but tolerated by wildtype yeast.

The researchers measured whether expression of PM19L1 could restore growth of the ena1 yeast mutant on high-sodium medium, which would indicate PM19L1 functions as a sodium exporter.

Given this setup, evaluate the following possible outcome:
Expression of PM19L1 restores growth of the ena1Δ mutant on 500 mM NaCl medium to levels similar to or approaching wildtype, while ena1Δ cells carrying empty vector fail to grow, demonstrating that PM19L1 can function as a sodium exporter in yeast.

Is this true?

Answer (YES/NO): NO